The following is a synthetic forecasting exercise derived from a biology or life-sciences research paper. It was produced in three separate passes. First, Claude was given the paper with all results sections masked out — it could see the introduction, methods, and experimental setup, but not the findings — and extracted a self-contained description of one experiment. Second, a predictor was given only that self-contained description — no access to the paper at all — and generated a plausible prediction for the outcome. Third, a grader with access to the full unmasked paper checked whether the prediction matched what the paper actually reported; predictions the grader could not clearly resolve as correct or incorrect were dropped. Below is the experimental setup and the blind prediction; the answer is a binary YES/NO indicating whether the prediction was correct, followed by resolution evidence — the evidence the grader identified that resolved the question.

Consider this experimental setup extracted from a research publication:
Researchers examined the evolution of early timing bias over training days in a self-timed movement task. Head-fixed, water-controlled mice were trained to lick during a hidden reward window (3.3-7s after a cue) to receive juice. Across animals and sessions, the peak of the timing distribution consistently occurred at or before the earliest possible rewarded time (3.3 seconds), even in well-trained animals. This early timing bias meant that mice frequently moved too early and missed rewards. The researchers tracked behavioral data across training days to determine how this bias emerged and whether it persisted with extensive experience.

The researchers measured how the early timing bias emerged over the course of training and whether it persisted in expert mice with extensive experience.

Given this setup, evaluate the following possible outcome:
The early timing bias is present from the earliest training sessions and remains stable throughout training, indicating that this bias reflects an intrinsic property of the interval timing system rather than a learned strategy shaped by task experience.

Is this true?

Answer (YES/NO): NO